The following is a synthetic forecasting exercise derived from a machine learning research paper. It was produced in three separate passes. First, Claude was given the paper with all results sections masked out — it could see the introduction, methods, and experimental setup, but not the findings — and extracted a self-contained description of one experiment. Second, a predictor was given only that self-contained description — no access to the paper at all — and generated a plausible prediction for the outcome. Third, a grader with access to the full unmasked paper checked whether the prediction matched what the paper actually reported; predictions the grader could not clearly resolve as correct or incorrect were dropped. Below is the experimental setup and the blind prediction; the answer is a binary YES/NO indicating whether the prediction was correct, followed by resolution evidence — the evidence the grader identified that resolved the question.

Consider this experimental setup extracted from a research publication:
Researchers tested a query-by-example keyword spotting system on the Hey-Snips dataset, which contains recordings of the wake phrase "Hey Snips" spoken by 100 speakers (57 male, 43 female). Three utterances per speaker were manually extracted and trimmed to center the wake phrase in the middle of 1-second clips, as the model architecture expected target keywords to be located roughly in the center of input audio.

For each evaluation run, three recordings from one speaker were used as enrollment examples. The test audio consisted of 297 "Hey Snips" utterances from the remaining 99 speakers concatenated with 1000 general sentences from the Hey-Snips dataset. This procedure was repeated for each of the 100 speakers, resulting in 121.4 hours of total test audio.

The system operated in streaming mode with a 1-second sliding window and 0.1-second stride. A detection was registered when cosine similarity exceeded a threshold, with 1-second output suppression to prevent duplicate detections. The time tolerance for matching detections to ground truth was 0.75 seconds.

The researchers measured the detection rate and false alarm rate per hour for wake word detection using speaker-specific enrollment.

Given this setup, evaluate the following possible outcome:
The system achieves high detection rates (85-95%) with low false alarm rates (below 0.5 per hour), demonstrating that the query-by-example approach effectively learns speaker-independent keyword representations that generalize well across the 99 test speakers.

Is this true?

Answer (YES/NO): YES